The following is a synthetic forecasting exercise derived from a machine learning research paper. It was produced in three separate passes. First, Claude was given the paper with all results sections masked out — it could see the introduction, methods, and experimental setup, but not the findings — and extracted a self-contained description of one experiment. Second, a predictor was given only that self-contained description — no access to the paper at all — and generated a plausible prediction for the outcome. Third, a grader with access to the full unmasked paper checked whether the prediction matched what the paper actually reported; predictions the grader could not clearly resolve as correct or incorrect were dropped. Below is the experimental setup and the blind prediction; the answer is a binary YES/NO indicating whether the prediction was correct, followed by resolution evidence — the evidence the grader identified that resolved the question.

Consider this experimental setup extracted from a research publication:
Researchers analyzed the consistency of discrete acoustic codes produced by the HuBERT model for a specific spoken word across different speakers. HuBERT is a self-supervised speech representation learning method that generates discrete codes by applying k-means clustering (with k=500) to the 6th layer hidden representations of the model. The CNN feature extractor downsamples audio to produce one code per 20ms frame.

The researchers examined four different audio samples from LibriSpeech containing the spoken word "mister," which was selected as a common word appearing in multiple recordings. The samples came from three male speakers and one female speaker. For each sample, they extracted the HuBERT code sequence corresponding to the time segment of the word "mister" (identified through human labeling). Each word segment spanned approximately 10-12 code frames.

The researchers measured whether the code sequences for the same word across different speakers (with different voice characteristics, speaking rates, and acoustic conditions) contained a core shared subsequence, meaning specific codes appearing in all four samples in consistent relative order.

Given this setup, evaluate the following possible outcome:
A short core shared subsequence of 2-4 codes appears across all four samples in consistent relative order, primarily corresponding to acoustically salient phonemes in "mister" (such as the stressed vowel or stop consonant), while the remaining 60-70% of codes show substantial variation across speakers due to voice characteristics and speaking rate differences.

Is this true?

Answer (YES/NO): NO